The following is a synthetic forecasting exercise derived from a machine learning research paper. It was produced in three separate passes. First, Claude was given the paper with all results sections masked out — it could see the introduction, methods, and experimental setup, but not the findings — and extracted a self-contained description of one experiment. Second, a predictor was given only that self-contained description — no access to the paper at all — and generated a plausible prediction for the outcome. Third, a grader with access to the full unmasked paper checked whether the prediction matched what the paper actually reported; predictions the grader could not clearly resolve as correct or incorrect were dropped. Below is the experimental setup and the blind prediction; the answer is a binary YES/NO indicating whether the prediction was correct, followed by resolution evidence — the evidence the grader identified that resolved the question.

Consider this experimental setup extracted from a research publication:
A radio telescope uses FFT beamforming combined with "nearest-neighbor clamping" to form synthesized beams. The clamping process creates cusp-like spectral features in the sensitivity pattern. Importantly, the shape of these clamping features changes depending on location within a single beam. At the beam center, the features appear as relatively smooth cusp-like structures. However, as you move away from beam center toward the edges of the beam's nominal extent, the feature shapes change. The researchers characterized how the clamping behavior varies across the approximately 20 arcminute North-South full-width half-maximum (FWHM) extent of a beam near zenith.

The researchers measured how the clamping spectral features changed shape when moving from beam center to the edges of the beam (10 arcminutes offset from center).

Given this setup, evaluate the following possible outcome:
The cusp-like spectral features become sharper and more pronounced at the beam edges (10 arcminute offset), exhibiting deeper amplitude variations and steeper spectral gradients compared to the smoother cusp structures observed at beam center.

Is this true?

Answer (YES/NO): YES